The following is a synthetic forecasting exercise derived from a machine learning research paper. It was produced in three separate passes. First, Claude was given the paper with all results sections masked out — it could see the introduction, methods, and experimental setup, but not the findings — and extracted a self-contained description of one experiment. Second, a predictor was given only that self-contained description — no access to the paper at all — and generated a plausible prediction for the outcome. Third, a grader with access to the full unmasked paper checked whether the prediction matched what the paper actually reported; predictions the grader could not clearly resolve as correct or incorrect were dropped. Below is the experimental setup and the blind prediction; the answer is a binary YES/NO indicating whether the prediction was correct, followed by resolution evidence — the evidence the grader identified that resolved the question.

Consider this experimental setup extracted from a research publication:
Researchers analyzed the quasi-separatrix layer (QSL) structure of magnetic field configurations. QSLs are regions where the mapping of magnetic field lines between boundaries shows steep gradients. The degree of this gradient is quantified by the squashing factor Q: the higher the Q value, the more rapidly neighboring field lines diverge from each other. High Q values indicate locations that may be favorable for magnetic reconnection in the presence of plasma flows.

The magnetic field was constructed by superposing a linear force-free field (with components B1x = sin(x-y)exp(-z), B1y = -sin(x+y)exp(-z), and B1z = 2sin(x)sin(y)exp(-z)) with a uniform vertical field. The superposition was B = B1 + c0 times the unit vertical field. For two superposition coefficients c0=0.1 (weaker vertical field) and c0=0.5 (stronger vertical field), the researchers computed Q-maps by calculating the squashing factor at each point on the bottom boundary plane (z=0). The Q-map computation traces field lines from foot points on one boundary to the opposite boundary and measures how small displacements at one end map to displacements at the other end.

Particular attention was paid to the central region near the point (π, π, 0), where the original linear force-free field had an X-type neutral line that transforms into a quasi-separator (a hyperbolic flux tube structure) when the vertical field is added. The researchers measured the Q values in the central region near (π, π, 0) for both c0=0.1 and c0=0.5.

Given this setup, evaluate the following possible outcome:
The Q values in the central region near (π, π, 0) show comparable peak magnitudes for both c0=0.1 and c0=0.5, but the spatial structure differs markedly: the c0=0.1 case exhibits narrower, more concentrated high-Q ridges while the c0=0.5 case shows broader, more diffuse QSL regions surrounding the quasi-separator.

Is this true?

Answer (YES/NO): NO